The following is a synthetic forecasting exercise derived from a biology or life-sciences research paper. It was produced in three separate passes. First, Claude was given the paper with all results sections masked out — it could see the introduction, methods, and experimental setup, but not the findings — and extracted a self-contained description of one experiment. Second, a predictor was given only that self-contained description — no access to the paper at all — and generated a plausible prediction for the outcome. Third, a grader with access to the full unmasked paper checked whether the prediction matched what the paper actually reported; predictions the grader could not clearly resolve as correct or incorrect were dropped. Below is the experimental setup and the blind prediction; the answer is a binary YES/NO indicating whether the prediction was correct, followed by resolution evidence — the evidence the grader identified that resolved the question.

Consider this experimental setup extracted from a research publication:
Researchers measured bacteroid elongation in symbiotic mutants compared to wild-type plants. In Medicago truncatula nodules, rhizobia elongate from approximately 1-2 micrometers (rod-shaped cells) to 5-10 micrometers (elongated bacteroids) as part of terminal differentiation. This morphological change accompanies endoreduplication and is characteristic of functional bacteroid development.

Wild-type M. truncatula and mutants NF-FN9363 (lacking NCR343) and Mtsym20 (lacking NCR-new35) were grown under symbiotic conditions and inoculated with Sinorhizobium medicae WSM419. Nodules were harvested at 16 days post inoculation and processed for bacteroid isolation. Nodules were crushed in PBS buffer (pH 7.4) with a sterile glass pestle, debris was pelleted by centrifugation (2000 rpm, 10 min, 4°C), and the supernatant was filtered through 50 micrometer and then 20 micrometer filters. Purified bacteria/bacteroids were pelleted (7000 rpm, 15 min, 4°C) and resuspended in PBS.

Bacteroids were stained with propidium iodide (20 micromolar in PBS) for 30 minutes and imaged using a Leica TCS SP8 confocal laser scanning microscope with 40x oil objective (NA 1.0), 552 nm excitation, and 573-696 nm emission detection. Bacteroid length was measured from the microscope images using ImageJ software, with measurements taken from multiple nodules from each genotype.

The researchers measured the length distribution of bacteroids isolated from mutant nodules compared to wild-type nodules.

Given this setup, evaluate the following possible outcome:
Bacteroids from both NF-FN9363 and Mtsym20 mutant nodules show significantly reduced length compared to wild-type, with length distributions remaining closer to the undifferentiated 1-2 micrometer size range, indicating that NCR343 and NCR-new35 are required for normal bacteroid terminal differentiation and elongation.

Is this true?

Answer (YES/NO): NO